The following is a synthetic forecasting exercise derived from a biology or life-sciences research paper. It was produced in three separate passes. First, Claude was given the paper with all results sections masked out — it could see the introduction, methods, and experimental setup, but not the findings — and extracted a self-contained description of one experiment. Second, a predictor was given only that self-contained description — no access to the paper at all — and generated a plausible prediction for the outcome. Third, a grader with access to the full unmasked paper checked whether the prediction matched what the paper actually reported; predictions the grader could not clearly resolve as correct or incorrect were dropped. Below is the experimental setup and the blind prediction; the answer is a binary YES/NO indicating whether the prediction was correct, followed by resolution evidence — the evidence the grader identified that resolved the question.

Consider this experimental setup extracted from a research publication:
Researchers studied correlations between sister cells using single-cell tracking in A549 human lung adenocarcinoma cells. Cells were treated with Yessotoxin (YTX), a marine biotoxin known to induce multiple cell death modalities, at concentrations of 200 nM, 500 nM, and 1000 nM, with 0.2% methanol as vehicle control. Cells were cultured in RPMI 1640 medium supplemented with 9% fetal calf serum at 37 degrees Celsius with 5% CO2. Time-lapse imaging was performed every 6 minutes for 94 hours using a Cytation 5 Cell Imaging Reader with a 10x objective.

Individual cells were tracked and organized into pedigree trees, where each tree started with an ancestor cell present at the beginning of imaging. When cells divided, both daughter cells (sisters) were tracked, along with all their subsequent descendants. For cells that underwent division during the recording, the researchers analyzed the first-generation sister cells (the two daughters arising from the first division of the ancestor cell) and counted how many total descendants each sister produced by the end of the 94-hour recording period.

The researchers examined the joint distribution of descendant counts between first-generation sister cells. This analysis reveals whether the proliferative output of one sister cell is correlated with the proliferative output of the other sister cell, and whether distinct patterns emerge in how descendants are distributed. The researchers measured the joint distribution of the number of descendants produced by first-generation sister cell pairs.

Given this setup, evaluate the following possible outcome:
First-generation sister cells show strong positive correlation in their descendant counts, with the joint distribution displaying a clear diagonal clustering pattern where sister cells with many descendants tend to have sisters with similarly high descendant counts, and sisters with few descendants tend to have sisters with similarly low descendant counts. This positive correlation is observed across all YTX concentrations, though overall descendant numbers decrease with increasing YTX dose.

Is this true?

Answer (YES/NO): NO